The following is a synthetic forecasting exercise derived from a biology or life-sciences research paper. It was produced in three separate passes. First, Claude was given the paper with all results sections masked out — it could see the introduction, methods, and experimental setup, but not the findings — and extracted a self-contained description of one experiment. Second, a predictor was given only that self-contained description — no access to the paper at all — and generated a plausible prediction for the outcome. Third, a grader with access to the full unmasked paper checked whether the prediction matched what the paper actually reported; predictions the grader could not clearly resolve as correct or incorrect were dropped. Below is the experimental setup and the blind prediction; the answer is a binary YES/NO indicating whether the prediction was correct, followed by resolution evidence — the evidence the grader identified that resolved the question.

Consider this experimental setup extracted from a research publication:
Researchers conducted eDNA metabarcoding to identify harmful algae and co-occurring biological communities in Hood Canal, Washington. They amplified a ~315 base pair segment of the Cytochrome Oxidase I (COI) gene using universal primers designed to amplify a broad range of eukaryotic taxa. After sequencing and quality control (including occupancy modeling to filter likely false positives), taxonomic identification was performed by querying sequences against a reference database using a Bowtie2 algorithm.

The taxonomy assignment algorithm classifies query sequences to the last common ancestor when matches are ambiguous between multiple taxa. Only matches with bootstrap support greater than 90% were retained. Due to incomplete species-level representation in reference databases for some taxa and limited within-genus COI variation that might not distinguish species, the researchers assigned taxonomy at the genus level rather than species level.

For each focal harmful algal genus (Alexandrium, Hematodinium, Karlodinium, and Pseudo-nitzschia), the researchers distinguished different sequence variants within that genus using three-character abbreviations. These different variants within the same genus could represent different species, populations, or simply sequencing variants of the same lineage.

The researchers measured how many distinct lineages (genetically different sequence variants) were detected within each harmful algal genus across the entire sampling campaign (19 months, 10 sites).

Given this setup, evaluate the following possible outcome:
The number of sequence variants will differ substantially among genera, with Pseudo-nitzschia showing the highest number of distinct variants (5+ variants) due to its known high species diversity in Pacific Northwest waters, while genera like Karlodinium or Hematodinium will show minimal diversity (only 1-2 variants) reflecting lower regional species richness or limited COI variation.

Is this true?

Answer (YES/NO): NO